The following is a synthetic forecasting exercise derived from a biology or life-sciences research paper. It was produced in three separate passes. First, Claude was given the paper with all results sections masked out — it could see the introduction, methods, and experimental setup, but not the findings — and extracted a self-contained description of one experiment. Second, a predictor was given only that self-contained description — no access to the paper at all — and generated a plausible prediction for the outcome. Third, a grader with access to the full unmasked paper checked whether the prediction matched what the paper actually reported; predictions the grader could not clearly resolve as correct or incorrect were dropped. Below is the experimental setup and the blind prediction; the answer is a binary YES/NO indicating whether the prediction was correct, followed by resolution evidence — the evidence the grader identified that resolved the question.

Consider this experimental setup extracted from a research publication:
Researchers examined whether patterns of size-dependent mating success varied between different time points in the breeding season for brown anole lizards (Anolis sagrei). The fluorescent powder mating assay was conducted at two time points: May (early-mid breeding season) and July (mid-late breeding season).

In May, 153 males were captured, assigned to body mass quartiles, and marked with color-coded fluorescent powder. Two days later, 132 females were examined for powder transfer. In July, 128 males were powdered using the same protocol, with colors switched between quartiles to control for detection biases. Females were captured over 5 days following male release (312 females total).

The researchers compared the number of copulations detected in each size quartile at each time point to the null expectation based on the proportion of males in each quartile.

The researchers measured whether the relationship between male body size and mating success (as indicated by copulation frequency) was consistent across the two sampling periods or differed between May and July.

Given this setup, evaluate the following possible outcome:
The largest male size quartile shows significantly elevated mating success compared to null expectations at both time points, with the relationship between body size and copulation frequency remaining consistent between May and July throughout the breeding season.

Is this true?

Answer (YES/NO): NO